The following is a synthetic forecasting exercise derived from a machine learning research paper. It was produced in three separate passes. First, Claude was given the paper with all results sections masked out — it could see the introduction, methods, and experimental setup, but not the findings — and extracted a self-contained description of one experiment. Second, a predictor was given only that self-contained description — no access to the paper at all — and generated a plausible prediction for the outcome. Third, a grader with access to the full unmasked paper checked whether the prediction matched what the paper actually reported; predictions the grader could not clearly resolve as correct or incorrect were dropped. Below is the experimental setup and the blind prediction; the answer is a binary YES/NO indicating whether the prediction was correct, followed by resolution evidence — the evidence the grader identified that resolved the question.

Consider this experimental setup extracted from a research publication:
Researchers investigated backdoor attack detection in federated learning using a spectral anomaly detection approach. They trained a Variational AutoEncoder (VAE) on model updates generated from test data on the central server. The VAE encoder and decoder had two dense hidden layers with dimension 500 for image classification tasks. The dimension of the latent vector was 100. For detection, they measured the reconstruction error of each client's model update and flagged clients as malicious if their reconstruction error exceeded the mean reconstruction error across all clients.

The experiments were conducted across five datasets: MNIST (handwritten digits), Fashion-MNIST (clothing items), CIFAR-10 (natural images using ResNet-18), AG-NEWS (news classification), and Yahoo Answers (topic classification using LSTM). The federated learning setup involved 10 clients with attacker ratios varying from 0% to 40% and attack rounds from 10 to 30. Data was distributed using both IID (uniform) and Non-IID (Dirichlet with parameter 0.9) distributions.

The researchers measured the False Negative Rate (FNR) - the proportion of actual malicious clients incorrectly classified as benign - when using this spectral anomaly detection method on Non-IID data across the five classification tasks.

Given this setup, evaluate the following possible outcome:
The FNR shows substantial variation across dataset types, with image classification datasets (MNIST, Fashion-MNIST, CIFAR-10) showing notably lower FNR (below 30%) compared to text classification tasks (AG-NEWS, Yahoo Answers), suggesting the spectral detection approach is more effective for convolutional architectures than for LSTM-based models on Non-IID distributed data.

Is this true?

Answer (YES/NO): NO